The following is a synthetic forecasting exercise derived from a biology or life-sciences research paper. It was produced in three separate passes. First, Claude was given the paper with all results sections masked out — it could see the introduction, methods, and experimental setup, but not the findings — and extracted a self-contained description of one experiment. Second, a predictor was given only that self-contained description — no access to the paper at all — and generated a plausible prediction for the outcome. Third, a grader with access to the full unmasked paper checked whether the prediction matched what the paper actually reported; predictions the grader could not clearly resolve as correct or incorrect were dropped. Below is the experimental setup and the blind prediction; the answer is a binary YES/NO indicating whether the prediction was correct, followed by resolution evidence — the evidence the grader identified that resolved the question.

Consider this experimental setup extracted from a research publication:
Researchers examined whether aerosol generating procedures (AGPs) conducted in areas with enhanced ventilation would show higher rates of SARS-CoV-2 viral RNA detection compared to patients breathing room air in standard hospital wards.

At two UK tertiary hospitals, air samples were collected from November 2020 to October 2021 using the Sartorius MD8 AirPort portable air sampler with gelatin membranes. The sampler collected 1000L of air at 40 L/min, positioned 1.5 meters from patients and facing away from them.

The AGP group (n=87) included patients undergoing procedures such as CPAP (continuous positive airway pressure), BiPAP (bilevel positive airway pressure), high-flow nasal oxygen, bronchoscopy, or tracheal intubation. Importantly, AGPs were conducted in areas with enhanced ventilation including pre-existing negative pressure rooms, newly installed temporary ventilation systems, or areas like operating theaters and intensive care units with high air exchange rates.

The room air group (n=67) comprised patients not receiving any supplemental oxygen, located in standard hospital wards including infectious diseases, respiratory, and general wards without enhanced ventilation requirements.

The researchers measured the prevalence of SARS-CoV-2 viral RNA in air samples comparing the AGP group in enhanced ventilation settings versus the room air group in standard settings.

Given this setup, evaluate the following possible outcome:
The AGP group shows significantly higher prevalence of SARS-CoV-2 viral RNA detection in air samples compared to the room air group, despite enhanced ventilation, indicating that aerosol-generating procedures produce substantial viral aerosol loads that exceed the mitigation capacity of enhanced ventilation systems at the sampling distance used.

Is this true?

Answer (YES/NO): NO